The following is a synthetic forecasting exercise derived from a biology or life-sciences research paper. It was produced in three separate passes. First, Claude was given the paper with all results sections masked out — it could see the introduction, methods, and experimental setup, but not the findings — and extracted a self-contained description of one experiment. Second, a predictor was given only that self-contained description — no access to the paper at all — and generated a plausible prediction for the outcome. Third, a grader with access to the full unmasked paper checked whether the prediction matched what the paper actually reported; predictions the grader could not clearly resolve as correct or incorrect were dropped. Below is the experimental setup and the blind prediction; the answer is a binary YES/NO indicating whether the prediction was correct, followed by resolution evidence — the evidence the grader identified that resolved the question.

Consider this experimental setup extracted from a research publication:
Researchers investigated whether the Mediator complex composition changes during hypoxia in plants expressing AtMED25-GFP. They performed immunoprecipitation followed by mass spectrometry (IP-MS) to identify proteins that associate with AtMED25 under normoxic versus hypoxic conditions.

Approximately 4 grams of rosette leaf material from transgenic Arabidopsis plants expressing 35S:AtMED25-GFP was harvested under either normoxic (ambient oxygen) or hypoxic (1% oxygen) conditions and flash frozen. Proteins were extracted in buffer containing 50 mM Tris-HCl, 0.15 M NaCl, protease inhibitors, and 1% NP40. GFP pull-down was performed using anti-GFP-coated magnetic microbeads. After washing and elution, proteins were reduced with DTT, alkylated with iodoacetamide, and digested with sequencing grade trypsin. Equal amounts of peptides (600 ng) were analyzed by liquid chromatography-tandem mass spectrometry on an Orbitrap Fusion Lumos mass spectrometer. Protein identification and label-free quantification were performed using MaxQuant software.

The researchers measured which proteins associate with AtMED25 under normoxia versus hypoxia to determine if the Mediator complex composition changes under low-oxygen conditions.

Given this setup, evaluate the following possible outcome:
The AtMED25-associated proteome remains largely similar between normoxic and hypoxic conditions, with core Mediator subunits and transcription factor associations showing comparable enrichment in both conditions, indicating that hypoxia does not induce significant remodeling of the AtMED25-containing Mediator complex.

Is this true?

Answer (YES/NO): NO